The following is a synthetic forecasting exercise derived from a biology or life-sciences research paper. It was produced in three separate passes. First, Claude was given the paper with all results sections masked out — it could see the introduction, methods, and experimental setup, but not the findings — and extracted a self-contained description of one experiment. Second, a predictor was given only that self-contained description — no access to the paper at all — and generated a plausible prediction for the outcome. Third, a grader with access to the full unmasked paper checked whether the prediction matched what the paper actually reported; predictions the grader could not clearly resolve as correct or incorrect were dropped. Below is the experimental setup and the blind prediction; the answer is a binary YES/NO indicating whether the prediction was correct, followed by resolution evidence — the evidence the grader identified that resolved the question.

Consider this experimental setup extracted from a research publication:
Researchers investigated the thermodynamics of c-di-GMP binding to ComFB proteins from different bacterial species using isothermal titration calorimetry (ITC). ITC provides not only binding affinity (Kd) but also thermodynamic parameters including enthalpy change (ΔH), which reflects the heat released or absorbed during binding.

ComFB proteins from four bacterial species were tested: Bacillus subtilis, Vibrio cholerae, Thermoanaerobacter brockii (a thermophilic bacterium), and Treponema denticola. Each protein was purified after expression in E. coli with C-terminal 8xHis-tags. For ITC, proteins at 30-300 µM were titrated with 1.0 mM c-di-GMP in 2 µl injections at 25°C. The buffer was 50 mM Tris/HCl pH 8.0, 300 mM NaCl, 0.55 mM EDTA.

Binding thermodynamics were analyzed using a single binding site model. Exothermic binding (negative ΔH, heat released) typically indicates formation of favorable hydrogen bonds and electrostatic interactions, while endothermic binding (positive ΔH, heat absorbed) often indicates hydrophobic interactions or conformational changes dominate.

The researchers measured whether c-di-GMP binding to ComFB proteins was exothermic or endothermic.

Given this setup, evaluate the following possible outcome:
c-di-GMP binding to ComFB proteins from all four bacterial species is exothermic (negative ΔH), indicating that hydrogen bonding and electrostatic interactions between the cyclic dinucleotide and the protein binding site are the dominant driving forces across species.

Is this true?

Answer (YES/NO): NO